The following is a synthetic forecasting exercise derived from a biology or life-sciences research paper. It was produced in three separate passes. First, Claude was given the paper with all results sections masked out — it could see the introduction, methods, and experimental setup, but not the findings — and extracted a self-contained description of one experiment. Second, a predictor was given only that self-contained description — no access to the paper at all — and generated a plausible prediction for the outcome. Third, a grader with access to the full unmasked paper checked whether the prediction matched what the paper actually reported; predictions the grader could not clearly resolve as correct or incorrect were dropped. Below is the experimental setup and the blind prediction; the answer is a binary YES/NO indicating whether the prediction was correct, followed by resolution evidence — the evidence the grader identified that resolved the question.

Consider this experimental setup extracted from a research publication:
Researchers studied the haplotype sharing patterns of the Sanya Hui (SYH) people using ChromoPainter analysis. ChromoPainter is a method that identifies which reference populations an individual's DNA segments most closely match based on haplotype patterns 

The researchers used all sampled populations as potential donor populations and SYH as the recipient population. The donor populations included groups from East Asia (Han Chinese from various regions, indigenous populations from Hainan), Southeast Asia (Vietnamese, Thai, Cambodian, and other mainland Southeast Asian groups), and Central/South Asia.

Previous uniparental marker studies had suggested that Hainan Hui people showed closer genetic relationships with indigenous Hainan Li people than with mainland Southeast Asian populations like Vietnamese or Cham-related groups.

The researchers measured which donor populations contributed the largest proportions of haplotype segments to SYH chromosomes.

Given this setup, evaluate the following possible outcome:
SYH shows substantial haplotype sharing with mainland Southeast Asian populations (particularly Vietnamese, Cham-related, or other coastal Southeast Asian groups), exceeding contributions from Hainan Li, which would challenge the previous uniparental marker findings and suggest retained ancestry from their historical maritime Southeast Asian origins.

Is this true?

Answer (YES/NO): NO